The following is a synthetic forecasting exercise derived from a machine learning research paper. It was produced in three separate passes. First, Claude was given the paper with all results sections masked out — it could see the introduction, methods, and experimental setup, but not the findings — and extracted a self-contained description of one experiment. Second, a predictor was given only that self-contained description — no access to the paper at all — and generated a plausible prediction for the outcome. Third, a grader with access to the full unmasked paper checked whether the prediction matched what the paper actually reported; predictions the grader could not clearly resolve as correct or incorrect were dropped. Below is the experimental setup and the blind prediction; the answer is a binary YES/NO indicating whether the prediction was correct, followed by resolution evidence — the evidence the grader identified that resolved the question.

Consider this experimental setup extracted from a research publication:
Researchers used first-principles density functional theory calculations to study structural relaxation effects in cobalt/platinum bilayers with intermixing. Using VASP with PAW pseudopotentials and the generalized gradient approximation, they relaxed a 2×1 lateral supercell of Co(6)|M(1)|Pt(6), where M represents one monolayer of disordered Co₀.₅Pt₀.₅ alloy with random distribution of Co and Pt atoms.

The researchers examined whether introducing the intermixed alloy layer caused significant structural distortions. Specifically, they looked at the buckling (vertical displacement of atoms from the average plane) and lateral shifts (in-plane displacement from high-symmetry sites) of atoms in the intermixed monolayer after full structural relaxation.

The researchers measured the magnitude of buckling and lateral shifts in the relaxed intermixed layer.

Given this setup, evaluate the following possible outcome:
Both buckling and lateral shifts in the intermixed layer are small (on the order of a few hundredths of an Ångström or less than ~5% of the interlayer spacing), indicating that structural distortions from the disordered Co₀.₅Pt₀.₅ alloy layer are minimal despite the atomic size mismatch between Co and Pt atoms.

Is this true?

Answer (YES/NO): YES